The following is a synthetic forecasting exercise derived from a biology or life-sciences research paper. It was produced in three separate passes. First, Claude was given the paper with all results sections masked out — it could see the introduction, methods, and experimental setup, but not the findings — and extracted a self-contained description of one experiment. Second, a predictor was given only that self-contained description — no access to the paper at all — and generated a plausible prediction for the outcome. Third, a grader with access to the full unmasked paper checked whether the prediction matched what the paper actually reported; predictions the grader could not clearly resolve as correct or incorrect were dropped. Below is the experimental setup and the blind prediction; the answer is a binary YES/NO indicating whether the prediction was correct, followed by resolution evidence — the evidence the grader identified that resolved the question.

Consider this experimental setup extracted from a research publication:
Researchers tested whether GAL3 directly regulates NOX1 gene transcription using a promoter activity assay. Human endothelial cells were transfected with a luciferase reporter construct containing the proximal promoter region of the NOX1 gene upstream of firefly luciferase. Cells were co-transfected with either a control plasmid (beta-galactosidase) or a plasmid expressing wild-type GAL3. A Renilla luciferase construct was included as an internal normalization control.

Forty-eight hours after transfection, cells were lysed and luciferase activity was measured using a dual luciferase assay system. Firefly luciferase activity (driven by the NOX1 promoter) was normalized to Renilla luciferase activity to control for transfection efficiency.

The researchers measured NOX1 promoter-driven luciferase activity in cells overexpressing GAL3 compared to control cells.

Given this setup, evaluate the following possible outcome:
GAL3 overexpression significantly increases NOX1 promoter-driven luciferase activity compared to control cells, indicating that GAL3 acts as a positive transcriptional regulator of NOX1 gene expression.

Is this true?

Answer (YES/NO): YES